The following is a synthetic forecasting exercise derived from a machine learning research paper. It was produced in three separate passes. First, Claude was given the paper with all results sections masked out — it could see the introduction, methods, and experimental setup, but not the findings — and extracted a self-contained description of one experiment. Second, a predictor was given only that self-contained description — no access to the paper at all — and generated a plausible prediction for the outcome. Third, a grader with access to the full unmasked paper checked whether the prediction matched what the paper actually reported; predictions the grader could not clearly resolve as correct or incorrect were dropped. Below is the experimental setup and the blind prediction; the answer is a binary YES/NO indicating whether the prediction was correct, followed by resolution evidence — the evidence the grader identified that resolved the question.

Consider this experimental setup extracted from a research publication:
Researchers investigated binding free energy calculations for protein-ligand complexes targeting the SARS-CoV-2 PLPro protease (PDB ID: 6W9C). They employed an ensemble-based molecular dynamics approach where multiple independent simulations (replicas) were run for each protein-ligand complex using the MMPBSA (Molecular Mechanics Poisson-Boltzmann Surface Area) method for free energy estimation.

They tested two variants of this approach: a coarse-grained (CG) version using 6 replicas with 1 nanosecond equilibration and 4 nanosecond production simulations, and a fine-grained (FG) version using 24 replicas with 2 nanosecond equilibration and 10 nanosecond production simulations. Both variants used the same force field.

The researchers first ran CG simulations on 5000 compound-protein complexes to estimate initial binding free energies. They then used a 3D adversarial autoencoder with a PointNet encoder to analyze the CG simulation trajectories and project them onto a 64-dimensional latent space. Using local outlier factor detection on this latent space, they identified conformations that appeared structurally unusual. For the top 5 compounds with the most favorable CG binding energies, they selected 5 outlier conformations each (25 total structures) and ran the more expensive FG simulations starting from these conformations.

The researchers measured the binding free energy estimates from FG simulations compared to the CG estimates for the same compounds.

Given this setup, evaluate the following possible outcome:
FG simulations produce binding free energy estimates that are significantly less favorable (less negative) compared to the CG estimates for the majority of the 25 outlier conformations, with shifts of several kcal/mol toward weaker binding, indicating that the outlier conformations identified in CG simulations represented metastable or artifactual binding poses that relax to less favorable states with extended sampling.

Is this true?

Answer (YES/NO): NO